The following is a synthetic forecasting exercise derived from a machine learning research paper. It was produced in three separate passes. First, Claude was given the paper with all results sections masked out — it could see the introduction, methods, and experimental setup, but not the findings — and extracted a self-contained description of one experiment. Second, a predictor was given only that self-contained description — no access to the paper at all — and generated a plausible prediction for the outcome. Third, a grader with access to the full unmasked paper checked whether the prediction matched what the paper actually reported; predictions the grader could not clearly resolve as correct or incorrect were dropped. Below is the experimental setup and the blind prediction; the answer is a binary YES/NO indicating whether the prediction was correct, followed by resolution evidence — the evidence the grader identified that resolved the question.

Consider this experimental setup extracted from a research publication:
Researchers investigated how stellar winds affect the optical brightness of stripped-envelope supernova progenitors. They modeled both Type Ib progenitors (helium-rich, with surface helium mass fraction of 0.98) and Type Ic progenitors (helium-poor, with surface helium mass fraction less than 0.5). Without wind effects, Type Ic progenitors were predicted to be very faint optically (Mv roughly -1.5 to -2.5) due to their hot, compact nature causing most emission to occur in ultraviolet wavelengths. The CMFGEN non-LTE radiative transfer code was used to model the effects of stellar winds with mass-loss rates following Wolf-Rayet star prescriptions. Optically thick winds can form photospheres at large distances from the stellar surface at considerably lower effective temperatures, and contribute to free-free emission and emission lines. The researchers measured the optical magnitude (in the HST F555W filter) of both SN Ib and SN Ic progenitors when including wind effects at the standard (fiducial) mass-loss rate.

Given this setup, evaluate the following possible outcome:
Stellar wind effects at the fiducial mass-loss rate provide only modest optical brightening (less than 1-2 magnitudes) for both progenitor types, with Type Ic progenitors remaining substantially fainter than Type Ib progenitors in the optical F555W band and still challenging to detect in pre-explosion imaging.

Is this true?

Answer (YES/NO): NO